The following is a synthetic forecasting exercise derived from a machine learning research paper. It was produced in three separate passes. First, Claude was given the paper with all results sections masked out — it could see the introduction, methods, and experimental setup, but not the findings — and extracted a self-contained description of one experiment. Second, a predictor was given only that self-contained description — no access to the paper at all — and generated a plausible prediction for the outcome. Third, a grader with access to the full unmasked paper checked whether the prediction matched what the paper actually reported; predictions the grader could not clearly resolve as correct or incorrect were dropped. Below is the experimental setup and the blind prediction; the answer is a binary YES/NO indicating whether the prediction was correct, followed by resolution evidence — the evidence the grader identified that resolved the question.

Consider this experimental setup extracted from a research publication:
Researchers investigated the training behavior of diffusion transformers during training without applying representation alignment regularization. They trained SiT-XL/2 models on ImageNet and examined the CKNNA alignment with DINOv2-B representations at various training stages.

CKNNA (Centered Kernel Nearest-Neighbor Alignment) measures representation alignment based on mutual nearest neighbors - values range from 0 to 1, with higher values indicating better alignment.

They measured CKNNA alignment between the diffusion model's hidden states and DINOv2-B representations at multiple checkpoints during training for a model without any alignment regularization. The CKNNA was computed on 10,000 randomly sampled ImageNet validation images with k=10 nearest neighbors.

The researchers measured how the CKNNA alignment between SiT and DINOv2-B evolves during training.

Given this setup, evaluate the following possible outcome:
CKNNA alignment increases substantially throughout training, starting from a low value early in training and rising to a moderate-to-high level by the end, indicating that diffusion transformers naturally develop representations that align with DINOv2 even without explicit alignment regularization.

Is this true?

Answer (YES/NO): NO